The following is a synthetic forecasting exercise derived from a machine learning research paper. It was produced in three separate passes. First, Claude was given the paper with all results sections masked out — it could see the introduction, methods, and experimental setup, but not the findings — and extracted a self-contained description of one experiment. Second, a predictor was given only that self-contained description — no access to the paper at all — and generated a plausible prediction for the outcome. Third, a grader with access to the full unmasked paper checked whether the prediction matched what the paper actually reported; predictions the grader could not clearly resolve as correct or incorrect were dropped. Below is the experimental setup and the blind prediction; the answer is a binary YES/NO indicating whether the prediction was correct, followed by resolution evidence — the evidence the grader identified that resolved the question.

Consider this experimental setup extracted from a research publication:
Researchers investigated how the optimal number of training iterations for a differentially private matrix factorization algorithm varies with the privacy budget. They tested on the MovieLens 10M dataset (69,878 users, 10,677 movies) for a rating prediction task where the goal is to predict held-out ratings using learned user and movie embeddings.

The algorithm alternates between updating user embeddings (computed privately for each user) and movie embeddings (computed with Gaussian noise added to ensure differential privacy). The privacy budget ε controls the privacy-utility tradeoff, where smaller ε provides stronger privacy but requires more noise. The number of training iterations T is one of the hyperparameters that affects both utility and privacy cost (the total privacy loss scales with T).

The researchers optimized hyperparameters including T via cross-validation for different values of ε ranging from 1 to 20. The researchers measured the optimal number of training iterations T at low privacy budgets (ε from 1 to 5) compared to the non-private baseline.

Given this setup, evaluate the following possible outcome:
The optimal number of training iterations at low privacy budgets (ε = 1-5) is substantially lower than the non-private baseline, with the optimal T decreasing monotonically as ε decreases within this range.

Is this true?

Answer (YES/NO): NO